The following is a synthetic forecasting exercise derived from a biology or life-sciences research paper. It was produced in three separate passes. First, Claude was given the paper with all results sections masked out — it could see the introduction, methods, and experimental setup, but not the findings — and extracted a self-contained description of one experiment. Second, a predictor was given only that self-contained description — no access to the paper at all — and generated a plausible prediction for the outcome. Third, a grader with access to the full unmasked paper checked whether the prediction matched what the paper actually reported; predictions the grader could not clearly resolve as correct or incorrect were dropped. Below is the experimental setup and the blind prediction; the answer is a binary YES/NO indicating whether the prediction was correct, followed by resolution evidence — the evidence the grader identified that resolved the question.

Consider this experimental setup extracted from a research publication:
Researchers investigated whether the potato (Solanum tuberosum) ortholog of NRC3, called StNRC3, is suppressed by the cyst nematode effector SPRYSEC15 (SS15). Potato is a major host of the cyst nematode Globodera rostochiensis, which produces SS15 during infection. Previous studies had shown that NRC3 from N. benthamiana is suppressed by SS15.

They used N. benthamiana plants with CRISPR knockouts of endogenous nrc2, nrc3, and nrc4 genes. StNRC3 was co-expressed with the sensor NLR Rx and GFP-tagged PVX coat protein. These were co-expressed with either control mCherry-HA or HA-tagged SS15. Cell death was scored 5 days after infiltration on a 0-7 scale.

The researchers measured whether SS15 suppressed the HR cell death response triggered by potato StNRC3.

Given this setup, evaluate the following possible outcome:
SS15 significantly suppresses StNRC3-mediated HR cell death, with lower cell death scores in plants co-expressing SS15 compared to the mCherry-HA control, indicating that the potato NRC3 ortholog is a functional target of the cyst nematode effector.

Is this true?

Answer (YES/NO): YES